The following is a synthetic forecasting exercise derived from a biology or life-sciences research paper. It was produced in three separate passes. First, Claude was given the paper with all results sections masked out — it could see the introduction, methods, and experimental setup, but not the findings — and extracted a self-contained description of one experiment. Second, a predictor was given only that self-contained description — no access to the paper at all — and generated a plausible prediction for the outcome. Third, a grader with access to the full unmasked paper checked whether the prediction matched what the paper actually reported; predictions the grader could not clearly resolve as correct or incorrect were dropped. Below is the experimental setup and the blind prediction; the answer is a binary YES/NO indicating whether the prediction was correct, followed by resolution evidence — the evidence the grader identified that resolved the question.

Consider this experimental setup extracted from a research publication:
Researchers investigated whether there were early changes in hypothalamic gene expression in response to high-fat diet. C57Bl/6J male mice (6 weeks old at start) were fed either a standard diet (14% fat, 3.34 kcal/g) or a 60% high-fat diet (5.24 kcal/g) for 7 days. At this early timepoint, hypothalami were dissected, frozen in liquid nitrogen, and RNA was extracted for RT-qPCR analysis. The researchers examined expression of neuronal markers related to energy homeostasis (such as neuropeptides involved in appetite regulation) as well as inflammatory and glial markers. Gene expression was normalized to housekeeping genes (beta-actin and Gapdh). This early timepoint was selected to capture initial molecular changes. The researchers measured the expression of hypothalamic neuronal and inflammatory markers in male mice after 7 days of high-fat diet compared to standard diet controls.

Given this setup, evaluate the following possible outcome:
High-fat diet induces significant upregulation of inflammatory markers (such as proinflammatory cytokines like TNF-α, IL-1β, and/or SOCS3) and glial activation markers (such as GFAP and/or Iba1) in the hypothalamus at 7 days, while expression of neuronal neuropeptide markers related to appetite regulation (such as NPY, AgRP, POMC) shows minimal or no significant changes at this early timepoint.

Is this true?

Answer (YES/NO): NO